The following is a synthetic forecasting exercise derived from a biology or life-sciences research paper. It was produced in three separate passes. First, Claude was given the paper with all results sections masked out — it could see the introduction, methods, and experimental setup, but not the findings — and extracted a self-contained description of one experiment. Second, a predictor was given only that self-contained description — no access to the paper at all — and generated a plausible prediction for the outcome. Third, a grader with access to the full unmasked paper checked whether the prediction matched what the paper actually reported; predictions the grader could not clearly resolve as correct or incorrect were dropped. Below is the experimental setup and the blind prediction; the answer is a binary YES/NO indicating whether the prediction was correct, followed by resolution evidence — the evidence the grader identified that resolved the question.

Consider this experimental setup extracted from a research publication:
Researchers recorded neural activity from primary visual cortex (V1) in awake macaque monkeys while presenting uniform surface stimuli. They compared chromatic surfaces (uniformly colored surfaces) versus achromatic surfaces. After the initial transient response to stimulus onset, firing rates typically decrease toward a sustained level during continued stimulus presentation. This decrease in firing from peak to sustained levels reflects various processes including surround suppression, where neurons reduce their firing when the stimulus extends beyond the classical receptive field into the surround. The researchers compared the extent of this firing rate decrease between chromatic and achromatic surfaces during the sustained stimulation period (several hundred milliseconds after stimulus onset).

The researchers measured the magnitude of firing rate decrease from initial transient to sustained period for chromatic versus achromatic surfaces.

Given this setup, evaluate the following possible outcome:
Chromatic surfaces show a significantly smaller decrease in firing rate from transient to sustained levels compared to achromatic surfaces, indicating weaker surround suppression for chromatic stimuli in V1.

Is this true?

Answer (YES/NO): NO